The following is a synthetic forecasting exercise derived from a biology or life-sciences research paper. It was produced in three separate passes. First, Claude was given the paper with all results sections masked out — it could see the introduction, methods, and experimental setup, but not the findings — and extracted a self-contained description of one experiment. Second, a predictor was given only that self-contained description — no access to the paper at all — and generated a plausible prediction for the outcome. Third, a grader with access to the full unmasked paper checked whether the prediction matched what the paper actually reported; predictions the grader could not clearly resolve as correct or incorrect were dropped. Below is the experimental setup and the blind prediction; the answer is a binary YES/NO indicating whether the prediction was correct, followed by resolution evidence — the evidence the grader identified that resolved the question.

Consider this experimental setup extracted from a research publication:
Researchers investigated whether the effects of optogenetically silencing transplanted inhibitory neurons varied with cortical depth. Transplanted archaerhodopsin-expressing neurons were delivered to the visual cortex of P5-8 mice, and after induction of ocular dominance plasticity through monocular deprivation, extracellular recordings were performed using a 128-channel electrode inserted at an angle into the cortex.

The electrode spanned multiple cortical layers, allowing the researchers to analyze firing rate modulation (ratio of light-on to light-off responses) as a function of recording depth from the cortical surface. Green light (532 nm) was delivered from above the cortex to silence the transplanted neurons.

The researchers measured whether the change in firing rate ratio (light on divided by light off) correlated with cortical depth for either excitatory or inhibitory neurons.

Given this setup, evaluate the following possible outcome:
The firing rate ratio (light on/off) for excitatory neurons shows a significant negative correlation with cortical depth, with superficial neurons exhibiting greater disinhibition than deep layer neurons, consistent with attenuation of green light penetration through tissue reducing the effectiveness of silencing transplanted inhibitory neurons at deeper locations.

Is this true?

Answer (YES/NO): NO